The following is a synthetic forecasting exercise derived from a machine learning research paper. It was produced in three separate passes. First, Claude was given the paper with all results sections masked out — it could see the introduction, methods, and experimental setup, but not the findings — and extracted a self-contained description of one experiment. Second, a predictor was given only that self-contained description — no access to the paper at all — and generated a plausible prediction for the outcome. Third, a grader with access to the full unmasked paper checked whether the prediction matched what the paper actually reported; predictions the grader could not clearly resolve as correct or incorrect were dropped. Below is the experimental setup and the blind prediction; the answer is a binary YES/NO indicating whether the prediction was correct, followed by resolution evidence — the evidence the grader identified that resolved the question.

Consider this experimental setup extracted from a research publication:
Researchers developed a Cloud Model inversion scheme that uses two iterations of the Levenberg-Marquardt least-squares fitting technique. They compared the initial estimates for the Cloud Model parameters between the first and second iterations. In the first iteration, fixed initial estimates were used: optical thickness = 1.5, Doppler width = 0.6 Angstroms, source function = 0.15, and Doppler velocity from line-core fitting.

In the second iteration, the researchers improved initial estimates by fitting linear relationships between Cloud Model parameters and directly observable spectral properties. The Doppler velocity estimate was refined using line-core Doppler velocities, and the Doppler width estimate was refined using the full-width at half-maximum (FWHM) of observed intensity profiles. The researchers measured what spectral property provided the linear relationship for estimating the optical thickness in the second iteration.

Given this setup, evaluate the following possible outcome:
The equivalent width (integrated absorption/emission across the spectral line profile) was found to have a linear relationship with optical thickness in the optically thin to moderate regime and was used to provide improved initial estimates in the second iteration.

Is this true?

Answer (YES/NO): NO